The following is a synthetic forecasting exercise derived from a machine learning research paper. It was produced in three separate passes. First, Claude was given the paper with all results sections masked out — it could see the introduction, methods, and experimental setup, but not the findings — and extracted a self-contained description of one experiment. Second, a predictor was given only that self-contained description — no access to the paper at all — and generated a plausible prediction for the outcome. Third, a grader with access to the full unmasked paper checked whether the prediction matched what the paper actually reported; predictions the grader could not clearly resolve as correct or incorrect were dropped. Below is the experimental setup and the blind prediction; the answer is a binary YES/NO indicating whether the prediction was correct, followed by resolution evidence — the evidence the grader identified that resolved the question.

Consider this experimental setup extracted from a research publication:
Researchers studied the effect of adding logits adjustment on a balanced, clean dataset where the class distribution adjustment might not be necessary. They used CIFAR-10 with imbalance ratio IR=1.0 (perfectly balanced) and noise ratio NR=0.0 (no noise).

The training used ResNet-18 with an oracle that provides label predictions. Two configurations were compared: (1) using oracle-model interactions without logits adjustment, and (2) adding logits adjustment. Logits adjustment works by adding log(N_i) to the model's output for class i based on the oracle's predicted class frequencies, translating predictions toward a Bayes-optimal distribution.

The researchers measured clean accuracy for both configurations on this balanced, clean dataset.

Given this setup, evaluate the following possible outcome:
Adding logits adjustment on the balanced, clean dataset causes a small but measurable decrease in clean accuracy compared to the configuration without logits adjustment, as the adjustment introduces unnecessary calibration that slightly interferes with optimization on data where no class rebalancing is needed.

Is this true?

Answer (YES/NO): NO